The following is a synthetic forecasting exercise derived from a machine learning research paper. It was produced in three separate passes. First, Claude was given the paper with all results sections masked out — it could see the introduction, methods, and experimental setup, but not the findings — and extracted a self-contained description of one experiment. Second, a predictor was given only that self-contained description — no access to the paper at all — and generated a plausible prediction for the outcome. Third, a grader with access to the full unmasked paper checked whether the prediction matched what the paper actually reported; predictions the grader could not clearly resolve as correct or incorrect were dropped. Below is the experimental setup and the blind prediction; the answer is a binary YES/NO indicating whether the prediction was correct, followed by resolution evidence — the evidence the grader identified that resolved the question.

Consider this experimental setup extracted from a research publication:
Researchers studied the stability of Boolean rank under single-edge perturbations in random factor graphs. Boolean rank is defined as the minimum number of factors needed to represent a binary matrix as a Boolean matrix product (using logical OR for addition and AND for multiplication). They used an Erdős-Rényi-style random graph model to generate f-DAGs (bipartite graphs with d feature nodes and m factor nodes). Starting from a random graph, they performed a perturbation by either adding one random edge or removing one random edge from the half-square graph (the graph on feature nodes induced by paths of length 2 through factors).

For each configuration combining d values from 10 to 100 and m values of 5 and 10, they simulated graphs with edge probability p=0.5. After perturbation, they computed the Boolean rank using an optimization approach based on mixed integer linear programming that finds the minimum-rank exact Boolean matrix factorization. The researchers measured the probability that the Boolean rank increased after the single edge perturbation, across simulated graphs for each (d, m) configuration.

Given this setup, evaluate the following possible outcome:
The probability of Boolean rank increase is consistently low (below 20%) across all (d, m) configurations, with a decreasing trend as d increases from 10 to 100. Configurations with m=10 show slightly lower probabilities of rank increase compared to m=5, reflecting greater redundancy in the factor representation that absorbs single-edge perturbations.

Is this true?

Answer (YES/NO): NO